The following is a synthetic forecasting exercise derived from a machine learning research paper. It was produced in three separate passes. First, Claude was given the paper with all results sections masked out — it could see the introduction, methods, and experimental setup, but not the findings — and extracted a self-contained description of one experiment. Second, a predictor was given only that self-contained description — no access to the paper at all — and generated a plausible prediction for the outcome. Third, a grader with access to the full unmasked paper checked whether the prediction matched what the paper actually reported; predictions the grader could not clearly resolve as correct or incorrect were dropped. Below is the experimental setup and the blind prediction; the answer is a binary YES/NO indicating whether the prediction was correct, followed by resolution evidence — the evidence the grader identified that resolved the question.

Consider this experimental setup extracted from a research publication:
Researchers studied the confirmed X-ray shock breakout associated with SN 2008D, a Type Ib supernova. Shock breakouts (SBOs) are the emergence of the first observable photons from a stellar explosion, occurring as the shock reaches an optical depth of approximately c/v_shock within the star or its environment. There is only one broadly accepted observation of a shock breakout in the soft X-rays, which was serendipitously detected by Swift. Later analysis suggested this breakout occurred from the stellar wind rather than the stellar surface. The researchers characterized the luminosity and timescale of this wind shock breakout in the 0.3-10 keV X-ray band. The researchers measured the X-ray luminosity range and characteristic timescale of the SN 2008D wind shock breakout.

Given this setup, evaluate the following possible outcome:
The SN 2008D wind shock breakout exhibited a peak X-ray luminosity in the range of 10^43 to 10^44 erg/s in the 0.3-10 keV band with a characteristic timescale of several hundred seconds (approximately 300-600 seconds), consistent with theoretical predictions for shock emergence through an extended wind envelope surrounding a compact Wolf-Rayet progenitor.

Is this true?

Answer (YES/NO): NO